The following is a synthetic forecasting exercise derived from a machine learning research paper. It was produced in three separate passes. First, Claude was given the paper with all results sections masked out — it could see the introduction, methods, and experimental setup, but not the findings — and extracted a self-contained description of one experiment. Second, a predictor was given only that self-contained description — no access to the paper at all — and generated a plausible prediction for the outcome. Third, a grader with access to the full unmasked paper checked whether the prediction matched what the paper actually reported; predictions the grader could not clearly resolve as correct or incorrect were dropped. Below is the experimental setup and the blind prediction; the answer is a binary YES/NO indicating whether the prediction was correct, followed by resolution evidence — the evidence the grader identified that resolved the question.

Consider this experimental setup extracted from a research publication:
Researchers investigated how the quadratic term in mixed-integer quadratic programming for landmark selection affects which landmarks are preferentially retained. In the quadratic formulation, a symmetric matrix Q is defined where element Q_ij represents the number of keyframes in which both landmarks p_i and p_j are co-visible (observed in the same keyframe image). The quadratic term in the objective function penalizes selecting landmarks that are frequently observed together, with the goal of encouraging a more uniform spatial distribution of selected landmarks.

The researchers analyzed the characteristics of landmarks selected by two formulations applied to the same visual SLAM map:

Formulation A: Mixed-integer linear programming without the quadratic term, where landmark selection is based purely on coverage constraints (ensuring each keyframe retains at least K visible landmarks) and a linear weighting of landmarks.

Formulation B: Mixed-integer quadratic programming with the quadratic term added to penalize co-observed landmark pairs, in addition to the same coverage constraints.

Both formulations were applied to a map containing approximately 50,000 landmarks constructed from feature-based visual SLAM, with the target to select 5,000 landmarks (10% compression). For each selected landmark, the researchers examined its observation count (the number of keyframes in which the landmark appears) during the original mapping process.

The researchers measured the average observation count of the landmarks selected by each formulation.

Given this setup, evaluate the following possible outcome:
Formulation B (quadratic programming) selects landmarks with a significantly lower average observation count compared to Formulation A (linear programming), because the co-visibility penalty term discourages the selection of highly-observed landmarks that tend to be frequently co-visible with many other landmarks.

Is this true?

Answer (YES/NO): YES